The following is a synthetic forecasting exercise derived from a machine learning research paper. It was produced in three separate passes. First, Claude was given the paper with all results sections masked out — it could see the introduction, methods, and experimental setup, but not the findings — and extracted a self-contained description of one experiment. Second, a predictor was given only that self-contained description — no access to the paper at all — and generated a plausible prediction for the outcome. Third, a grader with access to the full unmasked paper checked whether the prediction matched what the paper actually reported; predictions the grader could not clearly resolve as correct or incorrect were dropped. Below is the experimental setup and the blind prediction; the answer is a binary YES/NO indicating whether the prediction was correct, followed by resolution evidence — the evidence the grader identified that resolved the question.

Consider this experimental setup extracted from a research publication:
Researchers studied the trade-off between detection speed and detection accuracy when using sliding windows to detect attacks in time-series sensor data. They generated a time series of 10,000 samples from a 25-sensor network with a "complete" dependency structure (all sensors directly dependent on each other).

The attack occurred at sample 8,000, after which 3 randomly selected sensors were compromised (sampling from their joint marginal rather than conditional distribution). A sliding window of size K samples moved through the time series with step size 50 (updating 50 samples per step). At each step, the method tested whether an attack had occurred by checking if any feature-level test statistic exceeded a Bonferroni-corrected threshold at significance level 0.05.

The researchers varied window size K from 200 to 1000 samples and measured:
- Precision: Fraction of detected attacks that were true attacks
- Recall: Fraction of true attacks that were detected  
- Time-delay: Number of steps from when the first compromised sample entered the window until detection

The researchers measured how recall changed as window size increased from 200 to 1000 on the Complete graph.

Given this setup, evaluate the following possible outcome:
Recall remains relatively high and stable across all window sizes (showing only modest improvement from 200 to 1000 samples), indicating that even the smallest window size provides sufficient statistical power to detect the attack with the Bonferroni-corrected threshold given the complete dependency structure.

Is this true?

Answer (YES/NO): NO